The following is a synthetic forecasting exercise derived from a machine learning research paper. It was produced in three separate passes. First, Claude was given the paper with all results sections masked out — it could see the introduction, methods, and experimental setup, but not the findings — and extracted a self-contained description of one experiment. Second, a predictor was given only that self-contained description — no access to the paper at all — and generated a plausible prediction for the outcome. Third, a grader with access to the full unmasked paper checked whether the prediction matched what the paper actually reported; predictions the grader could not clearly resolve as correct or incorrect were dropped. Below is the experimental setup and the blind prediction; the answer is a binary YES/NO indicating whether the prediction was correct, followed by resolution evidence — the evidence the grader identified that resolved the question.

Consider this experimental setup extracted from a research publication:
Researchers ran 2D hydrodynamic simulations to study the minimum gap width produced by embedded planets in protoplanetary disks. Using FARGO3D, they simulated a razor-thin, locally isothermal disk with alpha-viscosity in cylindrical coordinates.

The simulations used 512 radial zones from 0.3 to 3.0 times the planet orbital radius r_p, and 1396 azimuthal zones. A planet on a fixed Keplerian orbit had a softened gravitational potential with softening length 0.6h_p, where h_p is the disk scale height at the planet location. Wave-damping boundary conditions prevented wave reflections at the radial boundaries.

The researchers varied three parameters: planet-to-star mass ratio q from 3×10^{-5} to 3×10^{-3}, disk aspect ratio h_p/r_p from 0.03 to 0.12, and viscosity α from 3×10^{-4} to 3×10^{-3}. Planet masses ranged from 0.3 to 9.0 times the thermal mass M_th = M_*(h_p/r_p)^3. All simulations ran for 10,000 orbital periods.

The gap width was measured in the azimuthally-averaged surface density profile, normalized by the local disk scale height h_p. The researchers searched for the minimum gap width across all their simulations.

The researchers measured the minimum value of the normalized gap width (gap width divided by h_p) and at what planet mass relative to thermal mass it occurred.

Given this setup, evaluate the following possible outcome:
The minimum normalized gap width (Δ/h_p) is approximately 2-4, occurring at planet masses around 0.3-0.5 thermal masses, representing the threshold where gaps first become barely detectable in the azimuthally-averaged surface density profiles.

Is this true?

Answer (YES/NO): NO